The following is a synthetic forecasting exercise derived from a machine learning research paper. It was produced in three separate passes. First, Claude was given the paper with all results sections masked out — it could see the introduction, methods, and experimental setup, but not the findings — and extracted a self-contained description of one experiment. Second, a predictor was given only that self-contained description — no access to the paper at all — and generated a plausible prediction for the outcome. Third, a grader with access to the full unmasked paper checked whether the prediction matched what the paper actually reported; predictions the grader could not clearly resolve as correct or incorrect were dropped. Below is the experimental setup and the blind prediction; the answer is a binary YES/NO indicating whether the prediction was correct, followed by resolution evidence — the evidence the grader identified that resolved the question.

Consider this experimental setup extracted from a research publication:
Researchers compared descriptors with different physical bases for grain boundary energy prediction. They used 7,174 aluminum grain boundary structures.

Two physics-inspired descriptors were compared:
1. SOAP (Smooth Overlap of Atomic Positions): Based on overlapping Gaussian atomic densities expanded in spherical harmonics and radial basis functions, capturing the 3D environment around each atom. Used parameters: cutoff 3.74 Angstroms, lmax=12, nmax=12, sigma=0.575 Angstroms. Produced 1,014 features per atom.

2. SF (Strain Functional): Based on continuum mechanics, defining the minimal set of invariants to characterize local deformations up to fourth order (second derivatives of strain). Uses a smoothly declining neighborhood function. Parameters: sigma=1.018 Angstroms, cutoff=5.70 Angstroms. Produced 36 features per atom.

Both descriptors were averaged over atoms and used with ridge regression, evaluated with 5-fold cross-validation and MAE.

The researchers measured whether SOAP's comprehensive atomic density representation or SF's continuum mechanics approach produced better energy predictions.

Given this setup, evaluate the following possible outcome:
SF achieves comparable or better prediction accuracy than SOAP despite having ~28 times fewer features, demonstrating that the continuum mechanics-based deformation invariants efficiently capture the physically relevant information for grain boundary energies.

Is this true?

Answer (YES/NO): NO